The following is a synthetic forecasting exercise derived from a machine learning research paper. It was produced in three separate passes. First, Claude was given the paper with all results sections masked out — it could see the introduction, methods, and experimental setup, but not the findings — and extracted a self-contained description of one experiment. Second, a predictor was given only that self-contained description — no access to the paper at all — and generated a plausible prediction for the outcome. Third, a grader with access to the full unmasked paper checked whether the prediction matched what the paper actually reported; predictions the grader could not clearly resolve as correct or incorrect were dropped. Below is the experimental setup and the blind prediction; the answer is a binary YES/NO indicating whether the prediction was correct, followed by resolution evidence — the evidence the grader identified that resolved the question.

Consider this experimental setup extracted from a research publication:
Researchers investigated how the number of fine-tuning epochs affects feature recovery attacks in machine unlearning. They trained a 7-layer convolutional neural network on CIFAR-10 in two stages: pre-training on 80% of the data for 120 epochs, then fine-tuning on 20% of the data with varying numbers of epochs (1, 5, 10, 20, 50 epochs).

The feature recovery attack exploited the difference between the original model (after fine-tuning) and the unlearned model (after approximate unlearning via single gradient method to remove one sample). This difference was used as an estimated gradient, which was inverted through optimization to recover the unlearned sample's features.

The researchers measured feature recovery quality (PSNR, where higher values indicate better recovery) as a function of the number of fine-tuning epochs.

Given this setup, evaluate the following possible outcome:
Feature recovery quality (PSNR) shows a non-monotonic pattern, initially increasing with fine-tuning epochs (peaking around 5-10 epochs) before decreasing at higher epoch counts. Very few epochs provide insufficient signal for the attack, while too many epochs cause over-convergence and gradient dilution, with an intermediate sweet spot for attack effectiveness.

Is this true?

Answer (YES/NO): NO